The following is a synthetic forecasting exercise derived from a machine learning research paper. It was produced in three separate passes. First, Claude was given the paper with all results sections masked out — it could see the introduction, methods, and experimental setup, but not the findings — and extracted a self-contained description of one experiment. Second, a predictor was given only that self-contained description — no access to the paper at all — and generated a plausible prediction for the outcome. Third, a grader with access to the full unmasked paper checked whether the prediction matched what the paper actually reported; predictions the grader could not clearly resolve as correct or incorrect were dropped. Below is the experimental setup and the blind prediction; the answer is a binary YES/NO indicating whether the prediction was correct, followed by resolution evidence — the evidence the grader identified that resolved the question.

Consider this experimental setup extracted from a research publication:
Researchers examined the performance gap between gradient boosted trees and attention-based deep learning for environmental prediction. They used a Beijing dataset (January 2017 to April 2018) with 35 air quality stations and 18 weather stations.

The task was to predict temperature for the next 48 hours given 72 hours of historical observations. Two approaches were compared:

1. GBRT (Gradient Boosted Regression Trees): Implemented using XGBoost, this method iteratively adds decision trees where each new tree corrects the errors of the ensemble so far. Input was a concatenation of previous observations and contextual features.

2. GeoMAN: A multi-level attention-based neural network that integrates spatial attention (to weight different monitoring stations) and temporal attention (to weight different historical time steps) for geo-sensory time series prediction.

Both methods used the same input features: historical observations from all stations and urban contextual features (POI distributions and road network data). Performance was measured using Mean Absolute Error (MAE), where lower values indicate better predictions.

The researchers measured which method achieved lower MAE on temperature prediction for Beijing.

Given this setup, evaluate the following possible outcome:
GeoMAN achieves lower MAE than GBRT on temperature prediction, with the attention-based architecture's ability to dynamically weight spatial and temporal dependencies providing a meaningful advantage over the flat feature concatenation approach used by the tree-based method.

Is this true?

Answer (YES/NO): YES